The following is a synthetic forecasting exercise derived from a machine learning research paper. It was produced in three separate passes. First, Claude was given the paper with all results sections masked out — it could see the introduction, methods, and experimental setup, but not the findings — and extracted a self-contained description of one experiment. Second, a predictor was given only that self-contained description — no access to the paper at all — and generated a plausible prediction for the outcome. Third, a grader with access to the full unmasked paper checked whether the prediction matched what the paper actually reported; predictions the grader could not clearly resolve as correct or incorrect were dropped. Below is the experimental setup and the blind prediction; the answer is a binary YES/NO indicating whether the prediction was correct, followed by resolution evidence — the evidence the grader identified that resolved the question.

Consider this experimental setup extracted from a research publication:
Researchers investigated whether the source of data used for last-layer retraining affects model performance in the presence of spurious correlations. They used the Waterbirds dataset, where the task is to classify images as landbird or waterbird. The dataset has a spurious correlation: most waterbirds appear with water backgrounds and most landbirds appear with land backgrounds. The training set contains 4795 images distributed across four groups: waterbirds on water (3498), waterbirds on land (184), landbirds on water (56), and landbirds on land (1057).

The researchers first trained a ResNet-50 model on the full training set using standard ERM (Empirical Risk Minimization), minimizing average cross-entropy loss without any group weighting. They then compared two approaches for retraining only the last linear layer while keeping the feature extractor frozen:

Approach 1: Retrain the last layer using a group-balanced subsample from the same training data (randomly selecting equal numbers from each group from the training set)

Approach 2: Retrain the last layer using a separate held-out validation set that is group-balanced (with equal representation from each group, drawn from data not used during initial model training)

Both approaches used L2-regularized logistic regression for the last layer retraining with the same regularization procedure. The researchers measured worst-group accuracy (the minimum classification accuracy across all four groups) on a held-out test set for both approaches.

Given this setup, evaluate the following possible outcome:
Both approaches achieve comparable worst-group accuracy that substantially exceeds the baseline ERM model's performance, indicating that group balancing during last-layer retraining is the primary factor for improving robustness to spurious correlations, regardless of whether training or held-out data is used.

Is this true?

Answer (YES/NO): NO